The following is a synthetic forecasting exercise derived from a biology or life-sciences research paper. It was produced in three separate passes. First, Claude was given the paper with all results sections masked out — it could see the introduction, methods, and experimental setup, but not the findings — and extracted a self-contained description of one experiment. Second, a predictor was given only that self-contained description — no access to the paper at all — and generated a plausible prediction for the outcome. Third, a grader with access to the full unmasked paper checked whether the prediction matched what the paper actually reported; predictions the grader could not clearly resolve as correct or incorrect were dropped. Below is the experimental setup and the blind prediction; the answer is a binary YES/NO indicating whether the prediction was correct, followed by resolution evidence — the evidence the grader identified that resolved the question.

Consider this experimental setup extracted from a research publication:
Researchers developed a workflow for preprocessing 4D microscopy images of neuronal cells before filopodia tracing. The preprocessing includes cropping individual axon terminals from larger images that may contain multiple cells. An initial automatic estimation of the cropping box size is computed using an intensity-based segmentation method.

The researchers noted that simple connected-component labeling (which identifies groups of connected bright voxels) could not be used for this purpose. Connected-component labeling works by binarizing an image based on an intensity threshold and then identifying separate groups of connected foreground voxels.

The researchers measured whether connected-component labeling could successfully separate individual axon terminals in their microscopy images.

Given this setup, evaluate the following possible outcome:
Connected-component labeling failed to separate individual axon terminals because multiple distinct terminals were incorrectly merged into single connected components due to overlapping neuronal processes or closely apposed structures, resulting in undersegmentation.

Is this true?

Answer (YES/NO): YES